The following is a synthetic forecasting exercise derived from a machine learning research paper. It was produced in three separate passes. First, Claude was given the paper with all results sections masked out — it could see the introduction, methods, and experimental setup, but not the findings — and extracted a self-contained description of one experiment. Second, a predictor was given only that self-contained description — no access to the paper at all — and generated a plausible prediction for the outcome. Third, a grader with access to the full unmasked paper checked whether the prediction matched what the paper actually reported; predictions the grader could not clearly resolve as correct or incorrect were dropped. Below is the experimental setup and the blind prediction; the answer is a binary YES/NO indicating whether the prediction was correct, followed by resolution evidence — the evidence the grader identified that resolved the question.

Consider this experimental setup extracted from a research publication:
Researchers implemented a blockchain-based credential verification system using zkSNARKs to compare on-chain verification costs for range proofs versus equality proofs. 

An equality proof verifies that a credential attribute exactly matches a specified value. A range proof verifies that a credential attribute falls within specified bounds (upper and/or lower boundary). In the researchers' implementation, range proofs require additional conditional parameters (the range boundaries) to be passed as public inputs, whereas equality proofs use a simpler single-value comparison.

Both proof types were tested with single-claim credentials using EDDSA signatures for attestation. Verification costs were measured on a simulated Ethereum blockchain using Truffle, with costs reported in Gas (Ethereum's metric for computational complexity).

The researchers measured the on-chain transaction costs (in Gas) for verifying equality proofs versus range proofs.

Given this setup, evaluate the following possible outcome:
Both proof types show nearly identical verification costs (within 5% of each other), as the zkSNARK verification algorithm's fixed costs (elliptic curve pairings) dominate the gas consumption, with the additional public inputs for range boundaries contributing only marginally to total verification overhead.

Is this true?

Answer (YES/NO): YES